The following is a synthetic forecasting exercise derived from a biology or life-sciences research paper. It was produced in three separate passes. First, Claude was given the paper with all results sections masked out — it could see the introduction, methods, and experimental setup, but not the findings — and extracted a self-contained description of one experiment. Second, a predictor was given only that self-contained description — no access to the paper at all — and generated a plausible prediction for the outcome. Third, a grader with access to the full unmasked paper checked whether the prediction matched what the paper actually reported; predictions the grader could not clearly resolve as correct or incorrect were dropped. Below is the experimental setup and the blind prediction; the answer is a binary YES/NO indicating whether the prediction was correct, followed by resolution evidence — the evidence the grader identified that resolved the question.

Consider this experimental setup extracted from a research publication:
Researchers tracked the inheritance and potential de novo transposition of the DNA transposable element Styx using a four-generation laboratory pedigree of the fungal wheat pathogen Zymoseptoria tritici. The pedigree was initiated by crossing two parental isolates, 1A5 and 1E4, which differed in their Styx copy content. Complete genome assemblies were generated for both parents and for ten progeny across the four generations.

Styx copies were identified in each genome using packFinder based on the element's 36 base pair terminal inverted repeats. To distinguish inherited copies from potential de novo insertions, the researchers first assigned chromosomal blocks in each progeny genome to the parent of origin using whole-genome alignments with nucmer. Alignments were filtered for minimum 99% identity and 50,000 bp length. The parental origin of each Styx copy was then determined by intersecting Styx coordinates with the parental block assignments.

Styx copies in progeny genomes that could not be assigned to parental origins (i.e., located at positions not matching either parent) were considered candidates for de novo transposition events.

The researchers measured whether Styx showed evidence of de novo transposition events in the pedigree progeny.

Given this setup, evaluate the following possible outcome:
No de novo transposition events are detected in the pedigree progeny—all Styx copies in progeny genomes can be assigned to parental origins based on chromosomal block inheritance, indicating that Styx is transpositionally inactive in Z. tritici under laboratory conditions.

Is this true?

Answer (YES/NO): NO